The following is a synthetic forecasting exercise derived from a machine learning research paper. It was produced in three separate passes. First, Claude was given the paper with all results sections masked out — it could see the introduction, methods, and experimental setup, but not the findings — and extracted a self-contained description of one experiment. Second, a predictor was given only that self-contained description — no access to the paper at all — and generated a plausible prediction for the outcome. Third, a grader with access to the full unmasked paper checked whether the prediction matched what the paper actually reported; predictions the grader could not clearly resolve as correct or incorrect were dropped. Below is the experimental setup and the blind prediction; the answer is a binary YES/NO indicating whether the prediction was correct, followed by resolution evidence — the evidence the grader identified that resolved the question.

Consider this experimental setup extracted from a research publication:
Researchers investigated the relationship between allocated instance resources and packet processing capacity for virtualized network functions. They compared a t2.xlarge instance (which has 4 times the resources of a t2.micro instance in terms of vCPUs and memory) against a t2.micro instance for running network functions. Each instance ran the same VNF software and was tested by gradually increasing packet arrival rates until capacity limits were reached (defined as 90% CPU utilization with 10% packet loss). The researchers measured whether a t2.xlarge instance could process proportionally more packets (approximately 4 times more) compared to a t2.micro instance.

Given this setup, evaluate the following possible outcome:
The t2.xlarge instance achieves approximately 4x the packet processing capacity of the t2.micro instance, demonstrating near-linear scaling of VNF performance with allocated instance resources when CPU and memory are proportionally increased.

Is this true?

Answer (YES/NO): NO